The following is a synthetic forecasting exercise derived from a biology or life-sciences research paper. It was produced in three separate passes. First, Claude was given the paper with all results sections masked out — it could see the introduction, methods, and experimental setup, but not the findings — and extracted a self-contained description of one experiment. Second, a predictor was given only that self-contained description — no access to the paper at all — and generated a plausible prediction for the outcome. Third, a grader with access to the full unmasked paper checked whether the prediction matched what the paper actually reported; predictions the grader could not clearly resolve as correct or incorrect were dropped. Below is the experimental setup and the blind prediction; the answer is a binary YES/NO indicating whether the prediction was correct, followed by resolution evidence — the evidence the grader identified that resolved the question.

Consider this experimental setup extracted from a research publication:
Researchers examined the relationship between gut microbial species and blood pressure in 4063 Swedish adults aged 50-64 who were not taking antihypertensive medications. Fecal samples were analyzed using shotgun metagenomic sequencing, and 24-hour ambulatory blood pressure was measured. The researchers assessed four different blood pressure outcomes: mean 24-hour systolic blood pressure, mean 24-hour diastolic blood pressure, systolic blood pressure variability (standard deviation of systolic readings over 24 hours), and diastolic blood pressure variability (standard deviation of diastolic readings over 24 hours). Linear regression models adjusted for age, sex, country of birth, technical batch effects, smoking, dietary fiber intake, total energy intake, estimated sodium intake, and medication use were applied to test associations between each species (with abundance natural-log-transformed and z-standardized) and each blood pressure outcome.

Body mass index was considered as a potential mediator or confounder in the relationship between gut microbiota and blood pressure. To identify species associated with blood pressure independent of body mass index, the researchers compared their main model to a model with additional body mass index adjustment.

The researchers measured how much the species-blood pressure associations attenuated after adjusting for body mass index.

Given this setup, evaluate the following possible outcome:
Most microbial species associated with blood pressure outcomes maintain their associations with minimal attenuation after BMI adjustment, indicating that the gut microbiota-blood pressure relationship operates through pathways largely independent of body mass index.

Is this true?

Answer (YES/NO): NO